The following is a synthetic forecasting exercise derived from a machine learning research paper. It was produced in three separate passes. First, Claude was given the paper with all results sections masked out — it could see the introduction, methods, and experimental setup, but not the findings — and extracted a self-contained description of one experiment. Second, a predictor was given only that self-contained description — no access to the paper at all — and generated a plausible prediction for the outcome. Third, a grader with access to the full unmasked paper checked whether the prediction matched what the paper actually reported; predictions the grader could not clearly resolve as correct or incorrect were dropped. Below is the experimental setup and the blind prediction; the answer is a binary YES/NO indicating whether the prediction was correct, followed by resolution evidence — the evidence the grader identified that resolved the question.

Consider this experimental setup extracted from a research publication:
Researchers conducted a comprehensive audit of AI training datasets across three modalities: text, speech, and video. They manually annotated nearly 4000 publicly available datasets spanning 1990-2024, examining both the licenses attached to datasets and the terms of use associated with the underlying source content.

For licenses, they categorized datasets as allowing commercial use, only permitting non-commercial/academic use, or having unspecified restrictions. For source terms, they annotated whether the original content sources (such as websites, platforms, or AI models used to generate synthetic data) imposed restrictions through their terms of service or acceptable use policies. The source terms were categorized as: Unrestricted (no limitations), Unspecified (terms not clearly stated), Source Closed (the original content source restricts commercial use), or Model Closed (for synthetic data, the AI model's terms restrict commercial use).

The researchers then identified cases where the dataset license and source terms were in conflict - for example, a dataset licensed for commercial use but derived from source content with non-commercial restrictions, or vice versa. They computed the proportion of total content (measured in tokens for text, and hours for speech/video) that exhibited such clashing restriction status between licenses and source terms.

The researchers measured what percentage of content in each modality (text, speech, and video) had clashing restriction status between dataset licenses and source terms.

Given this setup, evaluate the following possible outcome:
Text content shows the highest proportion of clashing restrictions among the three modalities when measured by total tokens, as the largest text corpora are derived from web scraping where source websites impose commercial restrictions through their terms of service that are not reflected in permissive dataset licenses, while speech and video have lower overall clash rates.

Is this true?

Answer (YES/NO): YES